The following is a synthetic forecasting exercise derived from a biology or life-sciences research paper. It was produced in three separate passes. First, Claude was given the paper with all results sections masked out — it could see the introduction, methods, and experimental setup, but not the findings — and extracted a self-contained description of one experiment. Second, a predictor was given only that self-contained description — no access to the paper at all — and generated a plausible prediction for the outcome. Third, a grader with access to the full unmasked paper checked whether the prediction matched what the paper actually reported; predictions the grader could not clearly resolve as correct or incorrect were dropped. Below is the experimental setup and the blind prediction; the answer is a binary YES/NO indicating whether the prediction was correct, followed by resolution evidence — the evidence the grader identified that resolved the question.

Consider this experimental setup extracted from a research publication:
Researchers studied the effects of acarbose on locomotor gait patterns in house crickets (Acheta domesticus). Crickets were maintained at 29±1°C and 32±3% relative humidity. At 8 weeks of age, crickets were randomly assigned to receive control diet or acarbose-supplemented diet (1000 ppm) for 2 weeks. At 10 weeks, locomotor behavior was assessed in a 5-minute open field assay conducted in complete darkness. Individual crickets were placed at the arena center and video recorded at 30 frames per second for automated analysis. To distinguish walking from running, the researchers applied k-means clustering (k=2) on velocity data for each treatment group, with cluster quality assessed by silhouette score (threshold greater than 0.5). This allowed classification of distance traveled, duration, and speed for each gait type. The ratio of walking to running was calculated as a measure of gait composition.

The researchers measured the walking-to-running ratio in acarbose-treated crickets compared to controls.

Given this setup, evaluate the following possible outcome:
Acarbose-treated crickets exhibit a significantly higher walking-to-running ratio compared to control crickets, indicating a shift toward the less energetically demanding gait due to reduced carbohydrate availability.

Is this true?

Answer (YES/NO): YES